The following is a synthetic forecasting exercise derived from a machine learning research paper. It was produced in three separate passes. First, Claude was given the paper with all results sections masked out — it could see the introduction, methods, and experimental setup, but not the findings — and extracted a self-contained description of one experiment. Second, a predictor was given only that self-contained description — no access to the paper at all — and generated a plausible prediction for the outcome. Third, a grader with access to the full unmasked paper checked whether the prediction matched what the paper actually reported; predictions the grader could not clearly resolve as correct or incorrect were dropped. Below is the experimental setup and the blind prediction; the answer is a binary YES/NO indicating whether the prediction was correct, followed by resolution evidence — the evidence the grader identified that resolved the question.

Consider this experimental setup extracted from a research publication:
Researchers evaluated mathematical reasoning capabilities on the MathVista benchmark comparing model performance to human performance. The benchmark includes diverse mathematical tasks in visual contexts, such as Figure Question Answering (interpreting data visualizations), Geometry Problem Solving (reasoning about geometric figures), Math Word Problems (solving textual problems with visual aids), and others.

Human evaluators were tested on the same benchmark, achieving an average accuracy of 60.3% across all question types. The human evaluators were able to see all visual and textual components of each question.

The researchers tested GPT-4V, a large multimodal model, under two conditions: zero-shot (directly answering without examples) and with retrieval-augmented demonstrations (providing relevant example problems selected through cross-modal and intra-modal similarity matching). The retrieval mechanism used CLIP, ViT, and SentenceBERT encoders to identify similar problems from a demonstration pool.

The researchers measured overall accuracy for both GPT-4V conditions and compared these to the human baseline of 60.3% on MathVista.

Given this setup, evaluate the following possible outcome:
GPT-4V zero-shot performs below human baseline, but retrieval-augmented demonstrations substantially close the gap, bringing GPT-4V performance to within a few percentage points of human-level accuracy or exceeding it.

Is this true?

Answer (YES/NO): NO